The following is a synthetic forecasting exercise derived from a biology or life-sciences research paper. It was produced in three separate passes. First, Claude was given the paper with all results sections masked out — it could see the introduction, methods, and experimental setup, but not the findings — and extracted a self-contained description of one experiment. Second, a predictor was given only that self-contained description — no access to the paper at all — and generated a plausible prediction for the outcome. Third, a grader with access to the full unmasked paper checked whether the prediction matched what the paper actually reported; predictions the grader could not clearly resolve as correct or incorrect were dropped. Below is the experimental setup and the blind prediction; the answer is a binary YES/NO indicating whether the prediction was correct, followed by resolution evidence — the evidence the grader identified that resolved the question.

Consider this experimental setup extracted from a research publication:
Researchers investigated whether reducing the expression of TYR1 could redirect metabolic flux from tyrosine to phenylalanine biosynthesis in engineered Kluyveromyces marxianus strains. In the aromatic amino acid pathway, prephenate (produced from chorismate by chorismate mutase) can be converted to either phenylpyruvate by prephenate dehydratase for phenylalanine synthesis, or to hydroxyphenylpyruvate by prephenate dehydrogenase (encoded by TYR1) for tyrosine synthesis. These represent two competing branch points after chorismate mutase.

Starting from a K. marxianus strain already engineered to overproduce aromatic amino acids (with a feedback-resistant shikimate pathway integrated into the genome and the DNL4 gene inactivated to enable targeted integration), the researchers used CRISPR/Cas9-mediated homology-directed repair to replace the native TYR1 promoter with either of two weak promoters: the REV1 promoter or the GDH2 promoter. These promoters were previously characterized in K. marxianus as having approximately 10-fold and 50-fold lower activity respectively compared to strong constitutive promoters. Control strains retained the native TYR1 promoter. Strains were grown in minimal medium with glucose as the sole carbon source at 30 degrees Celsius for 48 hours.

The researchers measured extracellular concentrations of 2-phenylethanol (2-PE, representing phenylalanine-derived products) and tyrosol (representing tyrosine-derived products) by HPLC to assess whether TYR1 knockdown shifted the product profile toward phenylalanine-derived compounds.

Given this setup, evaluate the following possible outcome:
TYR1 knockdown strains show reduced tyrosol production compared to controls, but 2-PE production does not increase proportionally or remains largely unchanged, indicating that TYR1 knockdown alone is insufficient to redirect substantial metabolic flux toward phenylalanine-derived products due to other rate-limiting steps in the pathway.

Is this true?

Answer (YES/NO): NO